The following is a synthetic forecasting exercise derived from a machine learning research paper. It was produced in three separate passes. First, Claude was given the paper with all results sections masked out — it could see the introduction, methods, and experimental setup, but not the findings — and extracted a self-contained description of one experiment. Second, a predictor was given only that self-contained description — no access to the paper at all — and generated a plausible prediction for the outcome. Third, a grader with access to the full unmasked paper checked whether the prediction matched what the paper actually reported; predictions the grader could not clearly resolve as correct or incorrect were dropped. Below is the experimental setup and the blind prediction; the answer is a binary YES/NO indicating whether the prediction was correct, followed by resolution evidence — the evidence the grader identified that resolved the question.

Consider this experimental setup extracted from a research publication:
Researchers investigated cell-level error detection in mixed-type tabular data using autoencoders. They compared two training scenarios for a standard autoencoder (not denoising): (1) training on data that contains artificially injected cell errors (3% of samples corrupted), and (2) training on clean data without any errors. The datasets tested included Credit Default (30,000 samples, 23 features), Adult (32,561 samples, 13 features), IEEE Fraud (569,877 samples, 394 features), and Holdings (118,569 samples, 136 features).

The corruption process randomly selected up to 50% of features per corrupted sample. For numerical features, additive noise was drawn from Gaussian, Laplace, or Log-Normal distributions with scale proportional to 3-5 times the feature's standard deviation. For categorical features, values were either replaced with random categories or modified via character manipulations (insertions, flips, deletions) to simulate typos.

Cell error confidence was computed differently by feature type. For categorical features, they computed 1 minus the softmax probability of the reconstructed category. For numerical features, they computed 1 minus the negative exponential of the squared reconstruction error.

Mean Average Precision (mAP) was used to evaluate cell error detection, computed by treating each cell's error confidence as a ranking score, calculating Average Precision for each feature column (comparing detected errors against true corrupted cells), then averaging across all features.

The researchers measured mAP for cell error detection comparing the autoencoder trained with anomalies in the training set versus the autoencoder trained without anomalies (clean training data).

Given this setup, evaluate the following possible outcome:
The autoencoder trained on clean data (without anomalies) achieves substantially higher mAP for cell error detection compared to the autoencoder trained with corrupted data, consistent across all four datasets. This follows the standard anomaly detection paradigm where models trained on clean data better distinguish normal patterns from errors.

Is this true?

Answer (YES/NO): NO